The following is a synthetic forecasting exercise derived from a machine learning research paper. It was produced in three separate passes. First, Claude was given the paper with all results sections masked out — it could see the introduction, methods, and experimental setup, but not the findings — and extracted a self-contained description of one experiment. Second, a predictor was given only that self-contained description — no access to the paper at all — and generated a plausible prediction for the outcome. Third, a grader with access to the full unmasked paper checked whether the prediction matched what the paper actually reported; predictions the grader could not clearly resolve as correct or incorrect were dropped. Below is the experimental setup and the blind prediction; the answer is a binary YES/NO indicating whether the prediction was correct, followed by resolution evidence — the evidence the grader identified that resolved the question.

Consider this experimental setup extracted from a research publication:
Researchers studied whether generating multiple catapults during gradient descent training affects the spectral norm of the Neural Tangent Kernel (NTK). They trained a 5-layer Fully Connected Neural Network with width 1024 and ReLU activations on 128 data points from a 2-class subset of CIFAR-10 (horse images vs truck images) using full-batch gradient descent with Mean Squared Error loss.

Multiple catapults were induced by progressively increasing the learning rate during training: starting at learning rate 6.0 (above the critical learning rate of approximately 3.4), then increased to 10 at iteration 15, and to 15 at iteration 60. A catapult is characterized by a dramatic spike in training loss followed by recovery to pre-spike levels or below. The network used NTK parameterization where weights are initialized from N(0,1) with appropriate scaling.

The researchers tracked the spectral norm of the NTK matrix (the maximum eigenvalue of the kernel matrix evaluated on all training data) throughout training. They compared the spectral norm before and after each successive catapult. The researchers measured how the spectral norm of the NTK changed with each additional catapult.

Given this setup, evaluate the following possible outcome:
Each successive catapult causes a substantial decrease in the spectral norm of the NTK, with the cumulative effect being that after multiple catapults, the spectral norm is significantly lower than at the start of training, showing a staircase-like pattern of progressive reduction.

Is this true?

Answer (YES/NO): YES